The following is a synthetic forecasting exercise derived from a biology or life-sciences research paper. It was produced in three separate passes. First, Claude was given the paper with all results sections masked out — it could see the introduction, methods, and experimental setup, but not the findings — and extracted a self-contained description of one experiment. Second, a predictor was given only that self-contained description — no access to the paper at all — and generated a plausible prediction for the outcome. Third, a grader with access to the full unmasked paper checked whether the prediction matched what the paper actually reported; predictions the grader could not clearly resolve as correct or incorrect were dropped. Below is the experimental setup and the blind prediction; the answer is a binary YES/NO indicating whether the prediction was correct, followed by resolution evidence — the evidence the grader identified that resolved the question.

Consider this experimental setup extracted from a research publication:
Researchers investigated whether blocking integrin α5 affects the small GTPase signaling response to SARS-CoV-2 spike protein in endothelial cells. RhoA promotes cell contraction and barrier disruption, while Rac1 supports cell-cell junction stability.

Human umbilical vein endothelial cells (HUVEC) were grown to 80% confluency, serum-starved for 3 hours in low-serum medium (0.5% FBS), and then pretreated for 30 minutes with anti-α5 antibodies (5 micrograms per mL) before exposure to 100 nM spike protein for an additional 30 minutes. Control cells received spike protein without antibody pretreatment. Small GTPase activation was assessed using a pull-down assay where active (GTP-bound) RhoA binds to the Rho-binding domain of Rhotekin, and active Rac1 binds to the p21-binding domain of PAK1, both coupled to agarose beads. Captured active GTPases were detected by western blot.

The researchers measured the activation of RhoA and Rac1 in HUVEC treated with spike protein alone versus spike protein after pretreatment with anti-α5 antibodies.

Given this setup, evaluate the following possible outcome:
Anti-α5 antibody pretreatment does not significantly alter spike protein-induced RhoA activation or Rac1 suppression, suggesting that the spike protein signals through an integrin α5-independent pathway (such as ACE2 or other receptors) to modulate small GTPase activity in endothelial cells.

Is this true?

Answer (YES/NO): NO